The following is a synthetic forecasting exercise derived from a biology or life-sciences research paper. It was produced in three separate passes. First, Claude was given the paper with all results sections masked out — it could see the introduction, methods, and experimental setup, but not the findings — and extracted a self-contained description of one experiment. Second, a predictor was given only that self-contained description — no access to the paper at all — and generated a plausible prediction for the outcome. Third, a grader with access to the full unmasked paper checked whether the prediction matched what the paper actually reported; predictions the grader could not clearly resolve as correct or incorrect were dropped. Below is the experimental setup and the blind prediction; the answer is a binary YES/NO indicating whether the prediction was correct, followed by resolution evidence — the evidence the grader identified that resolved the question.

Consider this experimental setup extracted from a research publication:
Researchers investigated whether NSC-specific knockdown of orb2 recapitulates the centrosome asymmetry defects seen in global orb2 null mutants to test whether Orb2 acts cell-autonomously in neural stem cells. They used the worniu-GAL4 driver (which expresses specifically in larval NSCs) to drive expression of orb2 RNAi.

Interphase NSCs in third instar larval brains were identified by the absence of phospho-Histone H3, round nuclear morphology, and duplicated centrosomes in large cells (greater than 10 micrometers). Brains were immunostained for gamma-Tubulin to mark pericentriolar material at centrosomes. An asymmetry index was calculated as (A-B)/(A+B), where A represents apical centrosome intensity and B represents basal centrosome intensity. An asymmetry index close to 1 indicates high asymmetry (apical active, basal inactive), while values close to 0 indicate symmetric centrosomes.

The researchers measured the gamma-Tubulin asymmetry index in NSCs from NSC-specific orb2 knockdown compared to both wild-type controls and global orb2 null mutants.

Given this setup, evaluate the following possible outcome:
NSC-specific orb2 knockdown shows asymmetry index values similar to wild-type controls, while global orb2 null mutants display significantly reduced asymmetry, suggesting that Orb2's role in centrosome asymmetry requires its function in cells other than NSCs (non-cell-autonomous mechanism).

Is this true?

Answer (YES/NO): NO